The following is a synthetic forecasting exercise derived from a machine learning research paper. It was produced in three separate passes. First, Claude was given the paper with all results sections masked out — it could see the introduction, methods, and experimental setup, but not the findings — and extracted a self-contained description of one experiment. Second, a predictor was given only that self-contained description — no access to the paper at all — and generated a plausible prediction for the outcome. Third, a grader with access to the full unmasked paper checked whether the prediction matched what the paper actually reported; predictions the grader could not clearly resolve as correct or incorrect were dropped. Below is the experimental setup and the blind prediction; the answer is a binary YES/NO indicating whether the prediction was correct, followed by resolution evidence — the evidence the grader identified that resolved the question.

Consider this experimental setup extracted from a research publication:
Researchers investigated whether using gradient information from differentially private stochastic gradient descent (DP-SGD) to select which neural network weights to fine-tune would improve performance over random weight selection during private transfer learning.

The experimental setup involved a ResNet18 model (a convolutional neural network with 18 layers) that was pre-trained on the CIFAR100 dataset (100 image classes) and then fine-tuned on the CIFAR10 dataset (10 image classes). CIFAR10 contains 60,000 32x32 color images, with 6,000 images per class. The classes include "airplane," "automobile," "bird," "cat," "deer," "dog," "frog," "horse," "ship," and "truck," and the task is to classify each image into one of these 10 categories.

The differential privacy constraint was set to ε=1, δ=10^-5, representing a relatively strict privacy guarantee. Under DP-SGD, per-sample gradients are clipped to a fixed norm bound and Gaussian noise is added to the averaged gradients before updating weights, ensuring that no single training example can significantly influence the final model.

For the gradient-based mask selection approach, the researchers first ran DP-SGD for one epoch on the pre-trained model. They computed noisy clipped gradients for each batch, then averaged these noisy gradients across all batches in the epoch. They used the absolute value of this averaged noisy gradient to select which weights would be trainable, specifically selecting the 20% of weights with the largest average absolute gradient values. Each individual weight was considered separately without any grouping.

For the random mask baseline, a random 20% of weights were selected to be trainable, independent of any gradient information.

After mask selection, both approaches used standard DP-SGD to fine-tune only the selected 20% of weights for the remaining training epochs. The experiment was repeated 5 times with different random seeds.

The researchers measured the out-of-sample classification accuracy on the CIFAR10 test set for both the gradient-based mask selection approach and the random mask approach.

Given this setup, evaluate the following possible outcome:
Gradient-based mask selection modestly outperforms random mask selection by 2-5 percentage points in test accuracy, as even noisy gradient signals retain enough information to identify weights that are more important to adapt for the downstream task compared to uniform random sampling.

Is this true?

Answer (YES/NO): NO